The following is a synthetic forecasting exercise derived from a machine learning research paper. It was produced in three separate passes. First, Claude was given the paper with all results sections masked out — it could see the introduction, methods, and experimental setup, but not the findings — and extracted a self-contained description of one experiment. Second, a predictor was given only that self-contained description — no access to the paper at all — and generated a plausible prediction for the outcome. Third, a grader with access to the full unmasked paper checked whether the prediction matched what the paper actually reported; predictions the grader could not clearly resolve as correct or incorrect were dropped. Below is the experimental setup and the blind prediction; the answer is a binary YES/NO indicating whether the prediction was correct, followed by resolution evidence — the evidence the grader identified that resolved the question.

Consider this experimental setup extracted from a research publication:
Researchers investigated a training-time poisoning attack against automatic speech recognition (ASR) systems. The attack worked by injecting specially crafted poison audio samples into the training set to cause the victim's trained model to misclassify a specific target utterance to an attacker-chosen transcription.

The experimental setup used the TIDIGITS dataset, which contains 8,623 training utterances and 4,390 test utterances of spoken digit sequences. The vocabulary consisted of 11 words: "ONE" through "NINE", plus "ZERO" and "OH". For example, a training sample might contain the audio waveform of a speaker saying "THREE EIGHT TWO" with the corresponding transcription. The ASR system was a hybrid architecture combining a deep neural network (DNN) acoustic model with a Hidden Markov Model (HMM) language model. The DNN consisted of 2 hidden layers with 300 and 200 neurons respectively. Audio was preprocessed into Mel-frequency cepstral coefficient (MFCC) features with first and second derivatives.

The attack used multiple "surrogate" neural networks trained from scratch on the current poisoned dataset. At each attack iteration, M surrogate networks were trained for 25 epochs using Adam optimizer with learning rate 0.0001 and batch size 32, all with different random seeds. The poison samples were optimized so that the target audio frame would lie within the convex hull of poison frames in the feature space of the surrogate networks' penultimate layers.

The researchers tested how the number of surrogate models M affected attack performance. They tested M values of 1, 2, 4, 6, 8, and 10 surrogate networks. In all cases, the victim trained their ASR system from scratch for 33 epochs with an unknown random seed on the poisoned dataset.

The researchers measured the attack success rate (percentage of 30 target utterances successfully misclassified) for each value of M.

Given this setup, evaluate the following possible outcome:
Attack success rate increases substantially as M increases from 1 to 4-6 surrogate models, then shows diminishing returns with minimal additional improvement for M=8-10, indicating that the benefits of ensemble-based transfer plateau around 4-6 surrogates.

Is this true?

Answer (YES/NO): NO